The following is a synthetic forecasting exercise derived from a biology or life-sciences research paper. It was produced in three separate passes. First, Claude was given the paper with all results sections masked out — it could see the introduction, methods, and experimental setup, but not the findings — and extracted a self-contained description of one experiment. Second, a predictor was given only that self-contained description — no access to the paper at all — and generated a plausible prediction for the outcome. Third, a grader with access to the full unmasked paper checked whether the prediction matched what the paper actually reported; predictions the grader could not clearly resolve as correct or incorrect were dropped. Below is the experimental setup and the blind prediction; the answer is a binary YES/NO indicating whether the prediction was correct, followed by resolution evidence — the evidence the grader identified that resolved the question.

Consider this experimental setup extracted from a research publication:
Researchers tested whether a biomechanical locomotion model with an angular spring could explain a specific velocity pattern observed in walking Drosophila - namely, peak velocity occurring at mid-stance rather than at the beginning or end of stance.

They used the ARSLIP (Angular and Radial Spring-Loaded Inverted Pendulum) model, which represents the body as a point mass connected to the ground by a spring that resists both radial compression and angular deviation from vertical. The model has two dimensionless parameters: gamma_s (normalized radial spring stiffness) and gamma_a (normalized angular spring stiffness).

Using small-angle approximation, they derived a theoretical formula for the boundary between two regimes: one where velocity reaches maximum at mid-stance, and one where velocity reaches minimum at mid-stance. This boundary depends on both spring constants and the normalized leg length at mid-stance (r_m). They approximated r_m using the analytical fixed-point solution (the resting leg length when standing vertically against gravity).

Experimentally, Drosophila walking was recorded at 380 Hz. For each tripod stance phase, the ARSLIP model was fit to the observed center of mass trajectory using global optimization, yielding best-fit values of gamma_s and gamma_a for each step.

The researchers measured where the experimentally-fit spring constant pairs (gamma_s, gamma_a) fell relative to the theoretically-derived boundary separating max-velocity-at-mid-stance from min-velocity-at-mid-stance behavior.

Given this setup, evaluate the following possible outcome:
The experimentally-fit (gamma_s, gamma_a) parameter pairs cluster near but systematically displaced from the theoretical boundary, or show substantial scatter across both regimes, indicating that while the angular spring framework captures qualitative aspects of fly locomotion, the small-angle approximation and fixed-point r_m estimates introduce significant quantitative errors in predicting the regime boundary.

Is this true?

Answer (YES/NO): NO